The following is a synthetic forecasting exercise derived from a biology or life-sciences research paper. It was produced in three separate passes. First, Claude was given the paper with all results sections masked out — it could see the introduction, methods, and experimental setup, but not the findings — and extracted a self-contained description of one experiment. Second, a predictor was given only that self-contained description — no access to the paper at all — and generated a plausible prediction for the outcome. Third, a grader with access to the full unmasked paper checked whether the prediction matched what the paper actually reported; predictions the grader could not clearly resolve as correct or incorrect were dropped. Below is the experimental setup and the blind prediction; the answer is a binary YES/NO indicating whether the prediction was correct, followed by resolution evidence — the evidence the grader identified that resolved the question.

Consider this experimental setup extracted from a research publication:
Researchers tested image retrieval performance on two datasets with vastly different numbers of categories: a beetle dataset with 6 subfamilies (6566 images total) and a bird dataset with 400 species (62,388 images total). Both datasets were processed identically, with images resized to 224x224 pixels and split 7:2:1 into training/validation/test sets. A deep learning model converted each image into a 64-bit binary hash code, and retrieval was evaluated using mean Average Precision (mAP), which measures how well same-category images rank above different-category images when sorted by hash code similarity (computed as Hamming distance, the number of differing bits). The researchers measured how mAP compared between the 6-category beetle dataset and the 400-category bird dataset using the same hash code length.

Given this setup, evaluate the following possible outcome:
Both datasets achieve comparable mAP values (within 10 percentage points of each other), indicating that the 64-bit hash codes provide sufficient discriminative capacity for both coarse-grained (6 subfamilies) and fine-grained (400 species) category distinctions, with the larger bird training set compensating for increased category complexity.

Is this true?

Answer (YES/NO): YES